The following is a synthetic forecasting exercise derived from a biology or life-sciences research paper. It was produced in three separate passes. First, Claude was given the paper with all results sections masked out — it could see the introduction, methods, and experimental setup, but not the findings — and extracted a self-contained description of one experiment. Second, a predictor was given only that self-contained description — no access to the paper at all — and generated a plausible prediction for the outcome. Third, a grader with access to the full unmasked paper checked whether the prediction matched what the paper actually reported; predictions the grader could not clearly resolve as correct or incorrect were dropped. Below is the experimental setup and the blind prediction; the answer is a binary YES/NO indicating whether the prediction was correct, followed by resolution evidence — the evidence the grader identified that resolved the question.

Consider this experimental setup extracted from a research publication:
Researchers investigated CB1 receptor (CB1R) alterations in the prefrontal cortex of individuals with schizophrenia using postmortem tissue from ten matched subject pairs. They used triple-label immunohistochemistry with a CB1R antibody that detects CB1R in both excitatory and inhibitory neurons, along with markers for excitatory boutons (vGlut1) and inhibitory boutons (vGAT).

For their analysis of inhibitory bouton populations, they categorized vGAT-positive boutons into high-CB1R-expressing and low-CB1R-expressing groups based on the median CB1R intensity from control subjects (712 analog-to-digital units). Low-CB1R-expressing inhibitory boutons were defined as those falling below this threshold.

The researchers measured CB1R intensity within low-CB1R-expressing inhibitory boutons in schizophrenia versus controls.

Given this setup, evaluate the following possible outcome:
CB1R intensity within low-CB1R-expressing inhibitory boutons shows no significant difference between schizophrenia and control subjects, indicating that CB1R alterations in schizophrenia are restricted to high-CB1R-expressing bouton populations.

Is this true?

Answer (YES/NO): YES